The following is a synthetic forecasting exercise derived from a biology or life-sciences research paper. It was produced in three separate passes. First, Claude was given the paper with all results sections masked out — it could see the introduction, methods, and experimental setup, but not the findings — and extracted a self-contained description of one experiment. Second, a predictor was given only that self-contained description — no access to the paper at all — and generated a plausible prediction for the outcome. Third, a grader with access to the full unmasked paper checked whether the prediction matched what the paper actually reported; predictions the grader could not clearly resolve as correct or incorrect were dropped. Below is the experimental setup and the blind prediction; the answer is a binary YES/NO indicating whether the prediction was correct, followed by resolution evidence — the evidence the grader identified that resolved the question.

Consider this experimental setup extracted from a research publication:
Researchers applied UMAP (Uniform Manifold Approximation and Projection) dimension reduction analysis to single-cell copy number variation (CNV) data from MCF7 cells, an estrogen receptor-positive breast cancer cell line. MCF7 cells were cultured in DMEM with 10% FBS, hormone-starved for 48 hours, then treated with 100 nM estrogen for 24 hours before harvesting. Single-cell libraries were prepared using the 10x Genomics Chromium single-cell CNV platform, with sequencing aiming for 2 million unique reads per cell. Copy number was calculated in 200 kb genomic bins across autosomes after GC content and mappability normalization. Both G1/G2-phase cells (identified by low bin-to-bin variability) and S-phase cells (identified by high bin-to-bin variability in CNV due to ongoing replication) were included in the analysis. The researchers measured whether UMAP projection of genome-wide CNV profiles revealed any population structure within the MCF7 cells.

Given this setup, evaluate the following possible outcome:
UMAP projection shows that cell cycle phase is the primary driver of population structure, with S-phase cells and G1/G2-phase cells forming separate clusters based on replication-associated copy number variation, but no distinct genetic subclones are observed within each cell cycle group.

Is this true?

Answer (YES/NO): NO